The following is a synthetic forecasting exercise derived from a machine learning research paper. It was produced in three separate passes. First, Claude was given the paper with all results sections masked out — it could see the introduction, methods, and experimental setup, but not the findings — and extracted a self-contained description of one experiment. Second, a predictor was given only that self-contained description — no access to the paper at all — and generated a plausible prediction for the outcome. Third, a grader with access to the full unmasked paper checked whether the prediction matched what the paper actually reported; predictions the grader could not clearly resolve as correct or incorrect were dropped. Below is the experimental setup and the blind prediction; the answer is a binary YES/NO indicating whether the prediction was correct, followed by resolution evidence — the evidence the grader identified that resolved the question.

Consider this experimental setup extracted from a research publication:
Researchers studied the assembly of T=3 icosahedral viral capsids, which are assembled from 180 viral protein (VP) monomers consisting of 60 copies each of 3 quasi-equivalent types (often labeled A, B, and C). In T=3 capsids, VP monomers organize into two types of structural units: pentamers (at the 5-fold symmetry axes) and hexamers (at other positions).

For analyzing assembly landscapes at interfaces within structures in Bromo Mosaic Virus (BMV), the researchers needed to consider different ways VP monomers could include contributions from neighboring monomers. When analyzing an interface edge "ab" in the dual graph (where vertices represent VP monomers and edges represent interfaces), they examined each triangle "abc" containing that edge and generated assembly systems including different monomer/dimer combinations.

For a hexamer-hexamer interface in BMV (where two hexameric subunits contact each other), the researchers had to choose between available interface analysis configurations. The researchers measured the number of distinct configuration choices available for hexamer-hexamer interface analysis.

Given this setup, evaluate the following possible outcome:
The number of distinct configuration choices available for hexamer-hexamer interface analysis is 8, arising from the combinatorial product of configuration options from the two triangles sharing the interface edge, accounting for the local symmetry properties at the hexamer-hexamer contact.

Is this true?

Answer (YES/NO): NO